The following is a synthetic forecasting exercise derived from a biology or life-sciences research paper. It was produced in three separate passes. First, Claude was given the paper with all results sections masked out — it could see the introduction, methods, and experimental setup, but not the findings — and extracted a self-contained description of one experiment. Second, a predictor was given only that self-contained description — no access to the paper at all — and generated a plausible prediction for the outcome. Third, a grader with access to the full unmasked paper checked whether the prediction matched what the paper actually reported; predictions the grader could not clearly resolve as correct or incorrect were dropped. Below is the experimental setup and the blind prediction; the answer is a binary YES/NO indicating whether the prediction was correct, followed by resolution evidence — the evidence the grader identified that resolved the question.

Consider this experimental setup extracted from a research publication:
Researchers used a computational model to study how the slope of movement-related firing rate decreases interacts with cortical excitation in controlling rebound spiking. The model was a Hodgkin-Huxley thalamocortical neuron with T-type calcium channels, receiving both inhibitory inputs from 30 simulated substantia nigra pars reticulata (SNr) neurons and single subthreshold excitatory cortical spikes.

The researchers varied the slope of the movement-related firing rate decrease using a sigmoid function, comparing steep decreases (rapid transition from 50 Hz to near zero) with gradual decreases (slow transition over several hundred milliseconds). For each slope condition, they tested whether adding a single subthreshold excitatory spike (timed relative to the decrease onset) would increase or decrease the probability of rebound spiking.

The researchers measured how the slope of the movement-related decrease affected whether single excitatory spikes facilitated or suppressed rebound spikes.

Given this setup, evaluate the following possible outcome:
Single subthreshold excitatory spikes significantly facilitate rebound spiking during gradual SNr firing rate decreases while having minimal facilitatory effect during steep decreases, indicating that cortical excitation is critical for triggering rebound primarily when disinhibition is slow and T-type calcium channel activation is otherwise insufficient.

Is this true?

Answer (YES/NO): NO